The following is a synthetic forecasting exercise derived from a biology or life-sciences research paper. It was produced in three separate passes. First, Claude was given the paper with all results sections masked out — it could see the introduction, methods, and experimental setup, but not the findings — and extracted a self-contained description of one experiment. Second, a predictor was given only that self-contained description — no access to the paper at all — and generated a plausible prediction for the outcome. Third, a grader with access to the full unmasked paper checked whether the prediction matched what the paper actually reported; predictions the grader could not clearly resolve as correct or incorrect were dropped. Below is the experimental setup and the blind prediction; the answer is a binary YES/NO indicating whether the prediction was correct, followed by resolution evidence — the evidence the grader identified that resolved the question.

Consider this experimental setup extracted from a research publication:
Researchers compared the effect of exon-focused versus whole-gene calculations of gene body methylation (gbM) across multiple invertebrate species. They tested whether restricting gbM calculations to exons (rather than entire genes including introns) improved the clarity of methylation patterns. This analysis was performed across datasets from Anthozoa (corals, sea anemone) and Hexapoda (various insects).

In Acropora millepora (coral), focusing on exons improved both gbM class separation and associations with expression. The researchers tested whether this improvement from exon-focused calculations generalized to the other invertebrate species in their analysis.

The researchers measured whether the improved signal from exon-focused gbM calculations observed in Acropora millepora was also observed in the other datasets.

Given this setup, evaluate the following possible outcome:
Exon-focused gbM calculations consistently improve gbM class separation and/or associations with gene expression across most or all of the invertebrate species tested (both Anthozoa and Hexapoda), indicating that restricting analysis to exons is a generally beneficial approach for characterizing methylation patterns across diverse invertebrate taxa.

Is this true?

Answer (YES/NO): NO